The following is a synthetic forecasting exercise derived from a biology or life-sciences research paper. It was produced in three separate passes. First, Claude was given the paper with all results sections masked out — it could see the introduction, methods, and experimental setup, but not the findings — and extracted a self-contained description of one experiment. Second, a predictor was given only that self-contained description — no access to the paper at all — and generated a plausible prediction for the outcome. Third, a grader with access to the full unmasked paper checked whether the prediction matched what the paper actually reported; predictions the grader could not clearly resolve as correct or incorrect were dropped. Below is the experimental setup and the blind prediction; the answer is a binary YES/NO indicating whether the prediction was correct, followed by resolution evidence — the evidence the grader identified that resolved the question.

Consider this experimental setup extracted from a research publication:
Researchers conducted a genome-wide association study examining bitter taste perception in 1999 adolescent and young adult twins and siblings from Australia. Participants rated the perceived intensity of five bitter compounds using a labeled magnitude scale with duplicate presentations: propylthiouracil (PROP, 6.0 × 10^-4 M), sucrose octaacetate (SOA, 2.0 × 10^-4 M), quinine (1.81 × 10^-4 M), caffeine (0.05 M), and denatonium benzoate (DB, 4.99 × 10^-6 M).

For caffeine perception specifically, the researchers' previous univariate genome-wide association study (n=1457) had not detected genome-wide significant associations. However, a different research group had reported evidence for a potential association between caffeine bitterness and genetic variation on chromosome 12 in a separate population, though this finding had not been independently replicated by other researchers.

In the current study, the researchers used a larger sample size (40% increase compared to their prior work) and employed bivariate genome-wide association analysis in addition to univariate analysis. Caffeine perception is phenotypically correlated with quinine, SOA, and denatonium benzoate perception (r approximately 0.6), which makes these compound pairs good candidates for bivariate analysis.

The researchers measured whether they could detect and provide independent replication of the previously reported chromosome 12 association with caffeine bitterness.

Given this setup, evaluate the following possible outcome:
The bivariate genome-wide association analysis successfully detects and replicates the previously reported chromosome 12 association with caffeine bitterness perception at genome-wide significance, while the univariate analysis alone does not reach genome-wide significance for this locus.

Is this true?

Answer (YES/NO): NO